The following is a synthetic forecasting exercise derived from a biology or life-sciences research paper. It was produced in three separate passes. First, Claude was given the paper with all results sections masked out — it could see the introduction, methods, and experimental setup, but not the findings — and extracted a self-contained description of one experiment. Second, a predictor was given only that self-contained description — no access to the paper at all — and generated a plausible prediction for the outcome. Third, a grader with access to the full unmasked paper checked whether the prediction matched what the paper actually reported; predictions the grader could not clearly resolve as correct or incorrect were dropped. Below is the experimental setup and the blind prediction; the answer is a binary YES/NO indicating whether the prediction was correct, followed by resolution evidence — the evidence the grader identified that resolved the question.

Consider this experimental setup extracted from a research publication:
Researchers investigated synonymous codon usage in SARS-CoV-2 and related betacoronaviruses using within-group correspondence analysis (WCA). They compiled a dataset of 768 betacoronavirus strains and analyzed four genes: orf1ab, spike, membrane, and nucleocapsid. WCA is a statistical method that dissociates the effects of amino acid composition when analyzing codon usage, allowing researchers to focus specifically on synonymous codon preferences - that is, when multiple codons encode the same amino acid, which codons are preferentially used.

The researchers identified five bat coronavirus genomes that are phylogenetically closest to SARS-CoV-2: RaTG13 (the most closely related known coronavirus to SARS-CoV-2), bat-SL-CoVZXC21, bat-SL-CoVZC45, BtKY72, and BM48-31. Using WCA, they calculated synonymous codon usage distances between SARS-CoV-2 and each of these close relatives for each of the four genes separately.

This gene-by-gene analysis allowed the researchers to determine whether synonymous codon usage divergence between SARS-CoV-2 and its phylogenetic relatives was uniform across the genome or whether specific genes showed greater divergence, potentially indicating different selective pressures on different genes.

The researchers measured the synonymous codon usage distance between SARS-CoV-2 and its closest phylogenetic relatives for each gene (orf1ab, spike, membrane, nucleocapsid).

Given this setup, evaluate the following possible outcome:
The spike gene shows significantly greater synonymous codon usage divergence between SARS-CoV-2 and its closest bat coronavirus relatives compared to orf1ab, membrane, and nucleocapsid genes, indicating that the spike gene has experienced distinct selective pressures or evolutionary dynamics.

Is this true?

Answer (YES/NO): NO